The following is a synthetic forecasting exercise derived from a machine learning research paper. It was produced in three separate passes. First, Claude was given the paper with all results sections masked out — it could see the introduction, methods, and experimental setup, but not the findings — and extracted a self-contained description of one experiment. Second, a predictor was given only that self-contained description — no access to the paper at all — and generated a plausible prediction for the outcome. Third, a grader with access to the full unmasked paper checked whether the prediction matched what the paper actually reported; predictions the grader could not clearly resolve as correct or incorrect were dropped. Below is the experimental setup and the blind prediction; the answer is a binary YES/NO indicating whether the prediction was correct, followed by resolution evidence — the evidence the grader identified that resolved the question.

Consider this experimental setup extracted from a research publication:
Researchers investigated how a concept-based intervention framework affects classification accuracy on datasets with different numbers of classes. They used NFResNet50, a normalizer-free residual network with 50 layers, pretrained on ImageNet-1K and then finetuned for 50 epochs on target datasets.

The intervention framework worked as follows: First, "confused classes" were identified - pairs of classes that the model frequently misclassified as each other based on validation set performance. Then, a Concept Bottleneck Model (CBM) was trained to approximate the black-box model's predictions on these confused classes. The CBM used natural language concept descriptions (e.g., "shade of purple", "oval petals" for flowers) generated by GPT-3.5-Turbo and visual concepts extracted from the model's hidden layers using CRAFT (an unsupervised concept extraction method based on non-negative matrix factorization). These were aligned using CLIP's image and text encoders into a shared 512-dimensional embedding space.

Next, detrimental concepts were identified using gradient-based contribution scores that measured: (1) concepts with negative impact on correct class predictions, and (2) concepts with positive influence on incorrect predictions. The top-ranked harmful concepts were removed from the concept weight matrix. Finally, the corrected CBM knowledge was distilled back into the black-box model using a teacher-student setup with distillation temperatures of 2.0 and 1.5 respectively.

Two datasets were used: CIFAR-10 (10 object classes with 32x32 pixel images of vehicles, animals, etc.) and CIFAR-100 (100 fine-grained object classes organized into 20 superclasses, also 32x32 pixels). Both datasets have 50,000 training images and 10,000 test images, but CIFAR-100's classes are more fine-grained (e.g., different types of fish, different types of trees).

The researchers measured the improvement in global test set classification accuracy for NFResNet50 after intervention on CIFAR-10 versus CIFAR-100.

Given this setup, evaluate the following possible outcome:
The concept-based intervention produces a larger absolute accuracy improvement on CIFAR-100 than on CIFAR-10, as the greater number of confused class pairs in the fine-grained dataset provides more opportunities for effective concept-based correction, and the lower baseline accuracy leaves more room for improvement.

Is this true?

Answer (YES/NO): NO